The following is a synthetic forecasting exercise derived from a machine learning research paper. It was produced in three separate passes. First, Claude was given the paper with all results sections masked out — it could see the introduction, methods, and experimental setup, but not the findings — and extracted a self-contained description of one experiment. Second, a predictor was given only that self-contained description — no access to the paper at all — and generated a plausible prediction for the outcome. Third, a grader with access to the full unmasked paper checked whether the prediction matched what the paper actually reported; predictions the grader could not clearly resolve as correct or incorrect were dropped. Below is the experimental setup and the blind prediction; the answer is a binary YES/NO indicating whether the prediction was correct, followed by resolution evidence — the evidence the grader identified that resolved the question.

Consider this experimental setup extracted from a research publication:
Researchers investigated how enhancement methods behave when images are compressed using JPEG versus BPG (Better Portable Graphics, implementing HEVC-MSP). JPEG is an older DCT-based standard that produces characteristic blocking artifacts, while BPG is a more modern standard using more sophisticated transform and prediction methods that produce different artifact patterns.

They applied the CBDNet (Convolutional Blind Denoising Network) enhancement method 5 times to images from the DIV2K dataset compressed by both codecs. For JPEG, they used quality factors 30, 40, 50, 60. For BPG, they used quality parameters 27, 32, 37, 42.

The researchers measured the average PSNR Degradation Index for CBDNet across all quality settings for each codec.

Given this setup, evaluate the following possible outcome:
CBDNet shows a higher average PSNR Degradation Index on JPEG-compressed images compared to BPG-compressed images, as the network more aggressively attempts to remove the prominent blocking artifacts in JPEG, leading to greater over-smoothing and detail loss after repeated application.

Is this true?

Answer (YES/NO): NO